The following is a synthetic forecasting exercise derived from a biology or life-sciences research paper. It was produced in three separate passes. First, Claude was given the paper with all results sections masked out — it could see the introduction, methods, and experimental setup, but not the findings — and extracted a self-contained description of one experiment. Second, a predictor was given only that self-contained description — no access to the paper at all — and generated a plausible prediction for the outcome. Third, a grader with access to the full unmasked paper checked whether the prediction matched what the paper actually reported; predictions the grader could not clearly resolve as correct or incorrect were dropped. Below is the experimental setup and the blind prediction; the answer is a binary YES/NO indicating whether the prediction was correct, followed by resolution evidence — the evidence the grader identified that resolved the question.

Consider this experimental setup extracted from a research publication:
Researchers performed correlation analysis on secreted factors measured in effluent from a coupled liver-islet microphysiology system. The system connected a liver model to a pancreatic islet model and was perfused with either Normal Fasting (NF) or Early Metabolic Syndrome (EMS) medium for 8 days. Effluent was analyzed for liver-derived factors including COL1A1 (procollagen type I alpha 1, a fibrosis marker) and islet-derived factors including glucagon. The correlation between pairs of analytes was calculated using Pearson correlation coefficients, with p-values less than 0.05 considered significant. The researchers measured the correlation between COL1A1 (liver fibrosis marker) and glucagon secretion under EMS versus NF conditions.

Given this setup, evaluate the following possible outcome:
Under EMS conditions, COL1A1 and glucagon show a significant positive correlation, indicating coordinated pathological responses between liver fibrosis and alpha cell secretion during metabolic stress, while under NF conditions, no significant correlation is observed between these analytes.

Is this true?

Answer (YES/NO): NO